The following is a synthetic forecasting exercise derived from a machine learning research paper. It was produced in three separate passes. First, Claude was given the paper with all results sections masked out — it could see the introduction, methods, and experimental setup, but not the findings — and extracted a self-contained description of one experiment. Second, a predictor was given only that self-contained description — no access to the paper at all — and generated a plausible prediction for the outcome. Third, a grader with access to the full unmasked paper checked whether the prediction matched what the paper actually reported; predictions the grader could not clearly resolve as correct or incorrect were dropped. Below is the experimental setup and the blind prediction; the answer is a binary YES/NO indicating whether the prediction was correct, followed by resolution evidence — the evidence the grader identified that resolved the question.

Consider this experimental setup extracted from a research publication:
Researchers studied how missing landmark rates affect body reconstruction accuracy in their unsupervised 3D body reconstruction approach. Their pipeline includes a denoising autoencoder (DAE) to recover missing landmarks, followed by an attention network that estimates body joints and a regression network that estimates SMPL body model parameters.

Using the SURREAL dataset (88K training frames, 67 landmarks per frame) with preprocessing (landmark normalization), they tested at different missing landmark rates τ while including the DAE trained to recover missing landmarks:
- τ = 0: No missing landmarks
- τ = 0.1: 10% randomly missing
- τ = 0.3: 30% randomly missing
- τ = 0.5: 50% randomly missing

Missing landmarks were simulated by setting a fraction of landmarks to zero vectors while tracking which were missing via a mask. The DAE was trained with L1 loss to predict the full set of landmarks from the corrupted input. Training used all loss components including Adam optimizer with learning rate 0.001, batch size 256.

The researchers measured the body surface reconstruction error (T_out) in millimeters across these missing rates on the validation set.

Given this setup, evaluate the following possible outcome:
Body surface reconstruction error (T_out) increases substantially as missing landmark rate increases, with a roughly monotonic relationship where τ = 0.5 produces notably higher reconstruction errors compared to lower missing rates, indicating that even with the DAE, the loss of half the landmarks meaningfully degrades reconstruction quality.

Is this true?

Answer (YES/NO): YES